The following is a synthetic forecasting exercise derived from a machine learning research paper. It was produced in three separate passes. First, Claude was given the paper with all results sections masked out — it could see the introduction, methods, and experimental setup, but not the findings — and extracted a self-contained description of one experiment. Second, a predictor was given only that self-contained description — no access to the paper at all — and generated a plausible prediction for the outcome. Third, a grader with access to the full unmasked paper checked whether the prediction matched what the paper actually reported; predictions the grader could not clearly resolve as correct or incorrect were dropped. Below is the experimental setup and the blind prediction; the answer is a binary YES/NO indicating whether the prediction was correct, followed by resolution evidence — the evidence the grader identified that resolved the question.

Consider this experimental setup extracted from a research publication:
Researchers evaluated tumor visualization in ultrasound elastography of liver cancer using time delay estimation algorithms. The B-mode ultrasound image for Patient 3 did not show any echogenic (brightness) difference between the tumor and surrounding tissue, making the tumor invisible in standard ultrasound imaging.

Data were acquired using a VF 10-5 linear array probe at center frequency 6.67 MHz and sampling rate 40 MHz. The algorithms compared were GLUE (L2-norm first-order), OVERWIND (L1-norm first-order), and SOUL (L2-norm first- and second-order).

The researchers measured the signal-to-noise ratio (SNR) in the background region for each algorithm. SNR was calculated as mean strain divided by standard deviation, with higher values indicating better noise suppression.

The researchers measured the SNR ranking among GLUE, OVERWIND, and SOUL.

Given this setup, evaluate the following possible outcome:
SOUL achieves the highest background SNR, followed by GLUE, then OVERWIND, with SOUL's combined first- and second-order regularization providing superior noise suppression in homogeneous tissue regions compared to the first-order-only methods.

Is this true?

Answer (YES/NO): NO